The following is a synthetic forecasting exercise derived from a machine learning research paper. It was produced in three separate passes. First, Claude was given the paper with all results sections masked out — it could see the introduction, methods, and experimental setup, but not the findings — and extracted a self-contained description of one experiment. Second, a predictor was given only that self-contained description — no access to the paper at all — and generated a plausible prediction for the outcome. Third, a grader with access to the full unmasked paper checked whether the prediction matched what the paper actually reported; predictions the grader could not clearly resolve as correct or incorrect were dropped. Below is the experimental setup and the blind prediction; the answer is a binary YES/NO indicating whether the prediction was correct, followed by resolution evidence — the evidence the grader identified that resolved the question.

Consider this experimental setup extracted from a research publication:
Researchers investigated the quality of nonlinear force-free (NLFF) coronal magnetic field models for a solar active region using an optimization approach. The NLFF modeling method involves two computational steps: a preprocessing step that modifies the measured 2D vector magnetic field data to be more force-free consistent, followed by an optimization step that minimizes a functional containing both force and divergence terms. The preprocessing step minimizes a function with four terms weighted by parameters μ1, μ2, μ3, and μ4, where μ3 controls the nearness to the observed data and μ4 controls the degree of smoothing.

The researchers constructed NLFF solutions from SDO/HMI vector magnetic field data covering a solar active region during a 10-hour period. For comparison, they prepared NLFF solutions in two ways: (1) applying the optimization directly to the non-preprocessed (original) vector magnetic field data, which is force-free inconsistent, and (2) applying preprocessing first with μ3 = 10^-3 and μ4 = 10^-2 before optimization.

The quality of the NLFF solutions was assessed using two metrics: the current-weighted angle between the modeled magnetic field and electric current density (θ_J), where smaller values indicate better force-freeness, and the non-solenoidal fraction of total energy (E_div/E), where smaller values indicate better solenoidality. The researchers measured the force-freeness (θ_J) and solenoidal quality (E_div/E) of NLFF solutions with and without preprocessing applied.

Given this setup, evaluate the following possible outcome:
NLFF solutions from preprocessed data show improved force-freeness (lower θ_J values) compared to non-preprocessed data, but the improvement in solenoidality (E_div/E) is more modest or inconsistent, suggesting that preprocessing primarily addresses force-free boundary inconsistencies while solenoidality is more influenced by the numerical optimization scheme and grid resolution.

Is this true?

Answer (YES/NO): NO